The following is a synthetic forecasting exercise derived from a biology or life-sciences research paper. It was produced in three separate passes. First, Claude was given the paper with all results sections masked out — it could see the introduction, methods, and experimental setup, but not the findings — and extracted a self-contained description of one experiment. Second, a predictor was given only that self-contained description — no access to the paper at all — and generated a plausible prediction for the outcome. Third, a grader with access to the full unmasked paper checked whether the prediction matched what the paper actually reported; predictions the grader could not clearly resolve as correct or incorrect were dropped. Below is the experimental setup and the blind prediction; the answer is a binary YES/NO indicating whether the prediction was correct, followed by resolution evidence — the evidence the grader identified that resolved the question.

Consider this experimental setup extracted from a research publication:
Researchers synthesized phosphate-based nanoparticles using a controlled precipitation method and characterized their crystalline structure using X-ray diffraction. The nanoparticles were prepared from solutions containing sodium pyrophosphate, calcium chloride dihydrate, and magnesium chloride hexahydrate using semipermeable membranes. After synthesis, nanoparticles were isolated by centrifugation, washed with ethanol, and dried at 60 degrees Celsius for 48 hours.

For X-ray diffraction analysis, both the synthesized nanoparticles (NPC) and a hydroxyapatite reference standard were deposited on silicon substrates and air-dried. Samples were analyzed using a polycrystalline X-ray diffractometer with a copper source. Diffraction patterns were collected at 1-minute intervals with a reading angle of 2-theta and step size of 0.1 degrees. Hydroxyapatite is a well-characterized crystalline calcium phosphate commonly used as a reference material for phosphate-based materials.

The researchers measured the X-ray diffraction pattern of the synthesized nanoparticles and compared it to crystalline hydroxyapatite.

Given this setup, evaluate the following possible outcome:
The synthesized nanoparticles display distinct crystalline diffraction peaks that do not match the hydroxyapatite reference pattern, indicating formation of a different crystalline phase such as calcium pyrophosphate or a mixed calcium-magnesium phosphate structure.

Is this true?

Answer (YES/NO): NO